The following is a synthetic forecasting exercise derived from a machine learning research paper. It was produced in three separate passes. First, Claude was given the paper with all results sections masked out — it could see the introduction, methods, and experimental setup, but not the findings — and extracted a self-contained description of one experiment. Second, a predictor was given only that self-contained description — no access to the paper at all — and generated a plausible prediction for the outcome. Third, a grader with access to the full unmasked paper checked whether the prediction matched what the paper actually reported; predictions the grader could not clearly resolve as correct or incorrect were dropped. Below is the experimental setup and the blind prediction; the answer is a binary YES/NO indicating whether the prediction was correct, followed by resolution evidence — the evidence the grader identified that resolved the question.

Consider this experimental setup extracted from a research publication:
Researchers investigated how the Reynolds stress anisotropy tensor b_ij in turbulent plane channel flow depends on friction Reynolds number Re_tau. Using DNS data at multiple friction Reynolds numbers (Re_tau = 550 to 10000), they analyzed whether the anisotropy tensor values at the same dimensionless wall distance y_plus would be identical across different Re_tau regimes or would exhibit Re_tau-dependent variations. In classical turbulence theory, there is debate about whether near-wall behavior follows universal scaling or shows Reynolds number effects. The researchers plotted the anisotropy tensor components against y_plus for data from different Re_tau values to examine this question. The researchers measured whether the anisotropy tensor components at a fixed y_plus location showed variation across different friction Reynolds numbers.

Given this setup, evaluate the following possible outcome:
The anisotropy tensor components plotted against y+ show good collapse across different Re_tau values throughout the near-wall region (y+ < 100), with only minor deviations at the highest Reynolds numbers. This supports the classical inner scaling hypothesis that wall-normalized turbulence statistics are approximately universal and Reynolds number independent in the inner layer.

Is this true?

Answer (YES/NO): NO